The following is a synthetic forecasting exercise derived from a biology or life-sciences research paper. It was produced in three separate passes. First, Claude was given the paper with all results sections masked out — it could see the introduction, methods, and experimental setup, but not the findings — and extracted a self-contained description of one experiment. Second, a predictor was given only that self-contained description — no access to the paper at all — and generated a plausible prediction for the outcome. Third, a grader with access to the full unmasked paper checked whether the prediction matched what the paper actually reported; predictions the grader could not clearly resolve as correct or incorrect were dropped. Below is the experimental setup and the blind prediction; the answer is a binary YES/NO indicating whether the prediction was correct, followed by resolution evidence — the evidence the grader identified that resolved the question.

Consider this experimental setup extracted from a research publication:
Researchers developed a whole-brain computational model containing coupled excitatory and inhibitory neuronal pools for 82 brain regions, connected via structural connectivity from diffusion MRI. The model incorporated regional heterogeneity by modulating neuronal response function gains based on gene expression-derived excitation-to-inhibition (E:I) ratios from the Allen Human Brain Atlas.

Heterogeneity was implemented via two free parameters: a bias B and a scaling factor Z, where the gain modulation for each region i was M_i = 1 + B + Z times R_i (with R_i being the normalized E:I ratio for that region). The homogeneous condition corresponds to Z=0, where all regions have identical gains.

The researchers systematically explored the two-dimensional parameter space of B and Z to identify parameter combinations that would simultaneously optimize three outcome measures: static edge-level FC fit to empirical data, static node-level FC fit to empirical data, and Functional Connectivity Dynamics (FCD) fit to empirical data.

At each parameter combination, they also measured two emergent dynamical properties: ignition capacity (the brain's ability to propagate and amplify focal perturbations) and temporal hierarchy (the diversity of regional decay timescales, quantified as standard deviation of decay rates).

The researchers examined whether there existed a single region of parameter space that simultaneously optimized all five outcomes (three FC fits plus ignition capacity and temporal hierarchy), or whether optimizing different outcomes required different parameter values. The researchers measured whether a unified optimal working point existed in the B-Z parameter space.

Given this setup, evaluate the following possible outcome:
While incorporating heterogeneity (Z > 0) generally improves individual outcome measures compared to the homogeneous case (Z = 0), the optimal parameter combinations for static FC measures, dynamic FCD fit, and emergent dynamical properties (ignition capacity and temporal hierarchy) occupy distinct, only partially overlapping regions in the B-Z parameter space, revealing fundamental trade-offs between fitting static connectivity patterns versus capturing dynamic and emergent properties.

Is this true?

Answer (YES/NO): NO